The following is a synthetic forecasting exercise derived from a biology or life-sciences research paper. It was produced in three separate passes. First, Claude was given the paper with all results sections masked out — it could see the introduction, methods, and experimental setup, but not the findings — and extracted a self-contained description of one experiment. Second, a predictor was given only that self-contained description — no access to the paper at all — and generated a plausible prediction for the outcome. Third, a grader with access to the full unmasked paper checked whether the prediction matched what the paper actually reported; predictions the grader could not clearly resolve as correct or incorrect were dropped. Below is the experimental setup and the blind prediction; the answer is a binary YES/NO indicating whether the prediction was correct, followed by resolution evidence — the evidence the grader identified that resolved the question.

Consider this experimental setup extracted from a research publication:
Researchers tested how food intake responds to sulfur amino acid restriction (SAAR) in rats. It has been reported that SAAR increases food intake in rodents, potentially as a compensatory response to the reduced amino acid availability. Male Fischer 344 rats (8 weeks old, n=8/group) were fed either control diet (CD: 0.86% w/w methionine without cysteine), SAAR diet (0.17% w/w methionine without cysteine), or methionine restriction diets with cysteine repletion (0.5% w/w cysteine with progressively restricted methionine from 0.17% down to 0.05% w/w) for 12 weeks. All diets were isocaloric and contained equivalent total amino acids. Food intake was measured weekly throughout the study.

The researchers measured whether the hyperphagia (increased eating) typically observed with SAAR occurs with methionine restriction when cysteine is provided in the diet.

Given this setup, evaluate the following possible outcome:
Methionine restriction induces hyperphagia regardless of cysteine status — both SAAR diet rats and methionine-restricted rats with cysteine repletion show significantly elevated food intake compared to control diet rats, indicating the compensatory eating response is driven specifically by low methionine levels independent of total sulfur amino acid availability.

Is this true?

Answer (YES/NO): YES